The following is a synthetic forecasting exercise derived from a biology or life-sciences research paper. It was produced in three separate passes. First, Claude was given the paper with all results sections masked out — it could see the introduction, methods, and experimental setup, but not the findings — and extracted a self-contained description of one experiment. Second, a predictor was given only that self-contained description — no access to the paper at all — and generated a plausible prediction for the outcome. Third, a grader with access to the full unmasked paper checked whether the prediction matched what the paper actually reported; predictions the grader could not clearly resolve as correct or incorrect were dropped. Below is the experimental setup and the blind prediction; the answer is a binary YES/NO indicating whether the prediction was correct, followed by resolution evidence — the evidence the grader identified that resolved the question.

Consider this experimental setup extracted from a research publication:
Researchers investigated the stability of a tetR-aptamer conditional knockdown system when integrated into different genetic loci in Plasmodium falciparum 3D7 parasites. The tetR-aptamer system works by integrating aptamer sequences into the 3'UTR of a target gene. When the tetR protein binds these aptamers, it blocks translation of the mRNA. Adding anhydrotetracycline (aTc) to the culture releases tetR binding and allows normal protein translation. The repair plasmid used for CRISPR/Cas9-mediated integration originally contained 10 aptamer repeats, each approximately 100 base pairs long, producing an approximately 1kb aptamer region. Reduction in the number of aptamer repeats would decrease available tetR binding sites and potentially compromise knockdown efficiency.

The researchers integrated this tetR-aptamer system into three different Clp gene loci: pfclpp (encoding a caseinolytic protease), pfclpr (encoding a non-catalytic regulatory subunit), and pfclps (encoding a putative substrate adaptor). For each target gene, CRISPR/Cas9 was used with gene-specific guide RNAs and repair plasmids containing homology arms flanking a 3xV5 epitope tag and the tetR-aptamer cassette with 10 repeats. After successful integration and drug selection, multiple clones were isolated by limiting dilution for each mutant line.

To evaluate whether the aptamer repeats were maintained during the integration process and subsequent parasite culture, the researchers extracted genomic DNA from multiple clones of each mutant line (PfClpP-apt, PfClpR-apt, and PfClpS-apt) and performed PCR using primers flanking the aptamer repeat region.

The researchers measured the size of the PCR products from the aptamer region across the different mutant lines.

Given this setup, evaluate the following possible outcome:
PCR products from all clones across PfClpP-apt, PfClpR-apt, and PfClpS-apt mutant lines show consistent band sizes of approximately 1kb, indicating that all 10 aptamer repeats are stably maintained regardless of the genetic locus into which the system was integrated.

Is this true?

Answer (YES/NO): NO